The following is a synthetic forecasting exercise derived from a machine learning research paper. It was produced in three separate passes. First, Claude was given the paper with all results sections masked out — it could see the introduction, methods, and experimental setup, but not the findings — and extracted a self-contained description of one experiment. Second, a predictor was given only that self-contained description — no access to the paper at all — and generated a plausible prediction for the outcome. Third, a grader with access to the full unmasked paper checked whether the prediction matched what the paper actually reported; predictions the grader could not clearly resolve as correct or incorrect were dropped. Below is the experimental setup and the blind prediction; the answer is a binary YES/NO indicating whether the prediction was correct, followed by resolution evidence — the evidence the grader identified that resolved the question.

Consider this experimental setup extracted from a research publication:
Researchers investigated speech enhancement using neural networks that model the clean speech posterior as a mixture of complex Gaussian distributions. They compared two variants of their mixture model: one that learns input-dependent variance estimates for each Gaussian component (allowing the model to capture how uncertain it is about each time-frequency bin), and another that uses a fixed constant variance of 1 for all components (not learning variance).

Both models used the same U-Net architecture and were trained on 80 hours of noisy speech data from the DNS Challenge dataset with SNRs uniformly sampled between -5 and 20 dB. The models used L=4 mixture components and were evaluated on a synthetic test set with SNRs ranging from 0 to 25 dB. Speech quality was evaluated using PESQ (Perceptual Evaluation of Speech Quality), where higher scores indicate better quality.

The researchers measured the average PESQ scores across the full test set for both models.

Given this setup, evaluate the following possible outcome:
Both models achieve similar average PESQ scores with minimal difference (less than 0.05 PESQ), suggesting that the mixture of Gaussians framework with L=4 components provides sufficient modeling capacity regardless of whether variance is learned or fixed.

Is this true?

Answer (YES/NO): YES